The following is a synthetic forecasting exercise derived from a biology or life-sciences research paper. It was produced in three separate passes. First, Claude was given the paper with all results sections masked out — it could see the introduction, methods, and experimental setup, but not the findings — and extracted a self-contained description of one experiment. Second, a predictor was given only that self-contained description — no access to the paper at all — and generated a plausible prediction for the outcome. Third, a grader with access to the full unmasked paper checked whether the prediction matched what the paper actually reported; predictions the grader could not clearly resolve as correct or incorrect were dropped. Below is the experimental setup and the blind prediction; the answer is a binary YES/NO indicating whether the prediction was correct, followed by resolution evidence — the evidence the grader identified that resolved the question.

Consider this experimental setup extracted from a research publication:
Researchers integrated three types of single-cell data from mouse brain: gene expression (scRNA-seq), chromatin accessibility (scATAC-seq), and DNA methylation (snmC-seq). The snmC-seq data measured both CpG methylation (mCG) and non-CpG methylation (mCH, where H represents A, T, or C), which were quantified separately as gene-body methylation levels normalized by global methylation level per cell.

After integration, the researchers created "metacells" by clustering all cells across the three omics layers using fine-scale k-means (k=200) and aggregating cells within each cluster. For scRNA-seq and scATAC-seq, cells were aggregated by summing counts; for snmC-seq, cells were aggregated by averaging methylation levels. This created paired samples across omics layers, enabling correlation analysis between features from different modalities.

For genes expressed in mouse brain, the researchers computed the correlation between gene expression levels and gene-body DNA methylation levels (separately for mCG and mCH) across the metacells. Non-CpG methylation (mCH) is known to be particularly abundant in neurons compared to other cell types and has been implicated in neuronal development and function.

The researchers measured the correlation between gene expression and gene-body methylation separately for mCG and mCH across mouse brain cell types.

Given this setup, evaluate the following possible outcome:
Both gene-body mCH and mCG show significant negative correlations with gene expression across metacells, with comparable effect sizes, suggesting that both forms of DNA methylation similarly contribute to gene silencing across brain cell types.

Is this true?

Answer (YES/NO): NO